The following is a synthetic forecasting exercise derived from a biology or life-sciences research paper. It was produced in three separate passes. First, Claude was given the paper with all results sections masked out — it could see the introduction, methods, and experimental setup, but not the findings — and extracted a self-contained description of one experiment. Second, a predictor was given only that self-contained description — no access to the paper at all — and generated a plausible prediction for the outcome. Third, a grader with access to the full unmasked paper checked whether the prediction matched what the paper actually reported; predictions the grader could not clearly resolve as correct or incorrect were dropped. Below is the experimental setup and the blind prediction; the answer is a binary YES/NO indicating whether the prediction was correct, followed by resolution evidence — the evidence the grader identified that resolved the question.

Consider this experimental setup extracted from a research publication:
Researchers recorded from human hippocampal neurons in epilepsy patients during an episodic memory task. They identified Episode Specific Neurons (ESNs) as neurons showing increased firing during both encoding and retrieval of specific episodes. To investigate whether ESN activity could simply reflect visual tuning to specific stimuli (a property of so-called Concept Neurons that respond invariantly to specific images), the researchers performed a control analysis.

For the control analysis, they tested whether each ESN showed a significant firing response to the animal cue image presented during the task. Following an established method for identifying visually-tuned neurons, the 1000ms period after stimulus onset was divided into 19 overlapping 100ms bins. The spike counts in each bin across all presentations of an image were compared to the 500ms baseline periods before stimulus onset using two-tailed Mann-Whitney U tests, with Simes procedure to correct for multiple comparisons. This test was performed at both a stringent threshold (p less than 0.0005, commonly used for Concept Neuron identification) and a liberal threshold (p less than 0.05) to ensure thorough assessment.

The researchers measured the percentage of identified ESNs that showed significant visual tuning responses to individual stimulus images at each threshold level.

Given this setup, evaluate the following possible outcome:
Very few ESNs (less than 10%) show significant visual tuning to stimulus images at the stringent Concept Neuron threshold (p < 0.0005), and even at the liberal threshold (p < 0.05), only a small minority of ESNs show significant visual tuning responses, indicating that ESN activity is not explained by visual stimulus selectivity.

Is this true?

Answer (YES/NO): YES